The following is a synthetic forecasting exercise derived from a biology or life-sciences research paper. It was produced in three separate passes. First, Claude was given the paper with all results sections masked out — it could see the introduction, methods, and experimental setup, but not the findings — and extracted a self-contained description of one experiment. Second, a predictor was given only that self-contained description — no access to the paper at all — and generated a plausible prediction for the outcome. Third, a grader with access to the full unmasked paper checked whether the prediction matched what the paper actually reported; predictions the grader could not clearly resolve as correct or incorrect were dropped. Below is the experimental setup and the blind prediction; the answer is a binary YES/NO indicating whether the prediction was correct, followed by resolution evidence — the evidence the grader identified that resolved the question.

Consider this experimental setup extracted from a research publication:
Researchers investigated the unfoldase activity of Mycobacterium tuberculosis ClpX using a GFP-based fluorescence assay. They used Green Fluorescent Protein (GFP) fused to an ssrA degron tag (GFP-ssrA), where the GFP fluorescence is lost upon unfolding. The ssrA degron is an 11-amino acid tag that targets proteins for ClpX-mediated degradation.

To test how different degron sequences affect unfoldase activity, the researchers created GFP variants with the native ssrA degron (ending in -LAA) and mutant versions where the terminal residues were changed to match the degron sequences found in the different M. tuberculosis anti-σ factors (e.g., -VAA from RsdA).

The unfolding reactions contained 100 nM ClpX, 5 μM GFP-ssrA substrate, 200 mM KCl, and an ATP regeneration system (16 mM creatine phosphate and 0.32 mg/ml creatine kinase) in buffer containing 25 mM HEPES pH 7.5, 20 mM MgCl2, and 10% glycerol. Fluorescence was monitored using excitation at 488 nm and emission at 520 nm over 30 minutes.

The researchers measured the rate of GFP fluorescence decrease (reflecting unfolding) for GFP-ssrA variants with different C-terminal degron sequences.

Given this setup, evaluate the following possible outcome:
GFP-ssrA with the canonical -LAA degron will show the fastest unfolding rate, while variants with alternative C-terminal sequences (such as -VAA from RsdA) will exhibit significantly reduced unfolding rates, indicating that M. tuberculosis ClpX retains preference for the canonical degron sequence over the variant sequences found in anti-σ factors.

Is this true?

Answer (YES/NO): NO